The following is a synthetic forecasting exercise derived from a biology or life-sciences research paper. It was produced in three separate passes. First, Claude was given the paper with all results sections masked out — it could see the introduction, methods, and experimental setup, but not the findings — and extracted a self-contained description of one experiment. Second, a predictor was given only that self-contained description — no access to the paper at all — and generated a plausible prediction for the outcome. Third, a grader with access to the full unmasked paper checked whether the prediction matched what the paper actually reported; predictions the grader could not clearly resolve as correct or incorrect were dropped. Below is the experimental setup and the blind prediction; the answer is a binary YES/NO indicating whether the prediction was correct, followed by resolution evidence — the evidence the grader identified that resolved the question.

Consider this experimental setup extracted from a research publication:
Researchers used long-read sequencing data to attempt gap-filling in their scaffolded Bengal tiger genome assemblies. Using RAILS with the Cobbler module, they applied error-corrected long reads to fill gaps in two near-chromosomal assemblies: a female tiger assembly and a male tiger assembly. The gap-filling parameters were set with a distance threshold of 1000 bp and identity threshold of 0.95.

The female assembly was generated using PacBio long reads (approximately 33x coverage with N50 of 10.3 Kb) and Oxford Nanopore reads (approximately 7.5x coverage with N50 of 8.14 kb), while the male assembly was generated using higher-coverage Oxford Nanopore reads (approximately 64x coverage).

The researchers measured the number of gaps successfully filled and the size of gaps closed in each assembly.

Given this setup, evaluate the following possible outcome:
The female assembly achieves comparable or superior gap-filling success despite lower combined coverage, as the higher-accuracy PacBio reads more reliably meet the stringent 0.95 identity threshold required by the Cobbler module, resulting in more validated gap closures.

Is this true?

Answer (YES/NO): YES